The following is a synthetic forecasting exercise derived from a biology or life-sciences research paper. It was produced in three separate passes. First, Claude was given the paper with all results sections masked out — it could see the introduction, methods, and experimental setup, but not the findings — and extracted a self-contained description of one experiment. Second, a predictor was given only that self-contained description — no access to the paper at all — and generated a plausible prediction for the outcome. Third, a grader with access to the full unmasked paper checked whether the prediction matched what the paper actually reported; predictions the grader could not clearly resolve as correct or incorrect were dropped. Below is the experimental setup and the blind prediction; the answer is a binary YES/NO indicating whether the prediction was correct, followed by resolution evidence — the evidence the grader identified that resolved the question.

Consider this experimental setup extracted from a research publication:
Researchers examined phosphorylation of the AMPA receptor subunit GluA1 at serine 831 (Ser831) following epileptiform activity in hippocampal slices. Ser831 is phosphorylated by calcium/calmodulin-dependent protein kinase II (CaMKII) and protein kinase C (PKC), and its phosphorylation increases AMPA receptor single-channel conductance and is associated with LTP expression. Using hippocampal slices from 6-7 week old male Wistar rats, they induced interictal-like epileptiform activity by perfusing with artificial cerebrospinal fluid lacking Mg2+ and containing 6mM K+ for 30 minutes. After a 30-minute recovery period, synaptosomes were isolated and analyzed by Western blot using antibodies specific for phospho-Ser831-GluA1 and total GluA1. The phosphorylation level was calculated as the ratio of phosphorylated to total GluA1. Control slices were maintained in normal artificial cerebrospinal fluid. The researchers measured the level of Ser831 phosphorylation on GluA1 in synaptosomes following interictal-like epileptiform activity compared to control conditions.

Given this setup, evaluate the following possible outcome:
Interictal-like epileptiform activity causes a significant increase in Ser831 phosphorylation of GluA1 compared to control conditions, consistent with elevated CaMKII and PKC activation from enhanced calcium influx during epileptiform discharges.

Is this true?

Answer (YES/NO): YES